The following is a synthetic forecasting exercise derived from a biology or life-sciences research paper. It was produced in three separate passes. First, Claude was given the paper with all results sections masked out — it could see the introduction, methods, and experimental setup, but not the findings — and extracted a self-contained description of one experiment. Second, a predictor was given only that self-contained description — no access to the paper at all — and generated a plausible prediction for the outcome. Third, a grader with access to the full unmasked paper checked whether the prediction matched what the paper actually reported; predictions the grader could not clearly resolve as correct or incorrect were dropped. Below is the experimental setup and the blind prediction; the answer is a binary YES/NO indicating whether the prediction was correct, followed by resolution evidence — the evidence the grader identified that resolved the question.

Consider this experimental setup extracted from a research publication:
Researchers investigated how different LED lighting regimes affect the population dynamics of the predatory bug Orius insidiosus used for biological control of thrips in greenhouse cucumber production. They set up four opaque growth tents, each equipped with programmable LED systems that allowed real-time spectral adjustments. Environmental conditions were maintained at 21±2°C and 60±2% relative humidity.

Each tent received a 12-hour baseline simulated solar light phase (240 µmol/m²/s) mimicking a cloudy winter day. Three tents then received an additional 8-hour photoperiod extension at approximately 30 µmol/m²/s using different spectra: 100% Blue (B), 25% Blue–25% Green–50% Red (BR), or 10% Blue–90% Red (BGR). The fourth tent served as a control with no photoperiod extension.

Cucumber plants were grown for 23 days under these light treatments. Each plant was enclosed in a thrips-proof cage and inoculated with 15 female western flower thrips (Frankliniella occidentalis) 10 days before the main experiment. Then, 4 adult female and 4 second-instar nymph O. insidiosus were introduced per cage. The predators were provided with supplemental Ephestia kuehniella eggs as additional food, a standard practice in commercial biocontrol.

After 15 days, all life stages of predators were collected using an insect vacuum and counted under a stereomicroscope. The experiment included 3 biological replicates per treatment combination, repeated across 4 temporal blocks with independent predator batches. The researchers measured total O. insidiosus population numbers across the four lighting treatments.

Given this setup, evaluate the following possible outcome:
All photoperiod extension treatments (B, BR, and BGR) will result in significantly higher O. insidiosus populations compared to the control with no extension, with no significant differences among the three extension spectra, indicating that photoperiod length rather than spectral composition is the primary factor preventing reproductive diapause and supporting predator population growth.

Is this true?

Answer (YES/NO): NO